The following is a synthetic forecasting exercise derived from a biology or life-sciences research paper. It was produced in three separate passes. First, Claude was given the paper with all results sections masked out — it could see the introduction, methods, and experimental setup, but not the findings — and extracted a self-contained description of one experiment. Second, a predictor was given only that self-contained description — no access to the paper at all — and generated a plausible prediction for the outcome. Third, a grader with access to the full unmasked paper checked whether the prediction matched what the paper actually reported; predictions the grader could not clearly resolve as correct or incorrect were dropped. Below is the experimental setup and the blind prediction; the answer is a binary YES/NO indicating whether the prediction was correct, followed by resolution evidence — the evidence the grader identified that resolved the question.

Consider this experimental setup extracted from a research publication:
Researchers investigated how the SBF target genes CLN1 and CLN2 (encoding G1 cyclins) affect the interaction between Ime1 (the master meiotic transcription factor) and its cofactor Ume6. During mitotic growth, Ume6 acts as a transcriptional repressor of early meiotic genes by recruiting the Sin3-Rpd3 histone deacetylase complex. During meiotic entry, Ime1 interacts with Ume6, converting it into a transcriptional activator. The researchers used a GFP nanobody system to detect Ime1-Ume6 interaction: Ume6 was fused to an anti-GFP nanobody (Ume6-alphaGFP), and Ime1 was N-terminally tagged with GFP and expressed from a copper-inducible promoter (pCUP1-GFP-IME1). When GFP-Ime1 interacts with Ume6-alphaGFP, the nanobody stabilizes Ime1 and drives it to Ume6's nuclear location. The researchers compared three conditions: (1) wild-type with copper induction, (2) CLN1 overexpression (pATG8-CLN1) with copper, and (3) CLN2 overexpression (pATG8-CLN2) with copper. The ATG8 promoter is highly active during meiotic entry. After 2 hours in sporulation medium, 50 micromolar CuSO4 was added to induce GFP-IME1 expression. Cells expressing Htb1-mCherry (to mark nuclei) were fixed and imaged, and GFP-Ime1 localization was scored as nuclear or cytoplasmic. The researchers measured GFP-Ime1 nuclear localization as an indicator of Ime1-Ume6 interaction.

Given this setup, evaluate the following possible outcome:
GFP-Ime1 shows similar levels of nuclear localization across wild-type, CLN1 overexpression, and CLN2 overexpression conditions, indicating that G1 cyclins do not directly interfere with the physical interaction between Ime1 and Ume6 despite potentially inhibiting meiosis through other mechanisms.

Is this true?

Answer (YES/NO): NO